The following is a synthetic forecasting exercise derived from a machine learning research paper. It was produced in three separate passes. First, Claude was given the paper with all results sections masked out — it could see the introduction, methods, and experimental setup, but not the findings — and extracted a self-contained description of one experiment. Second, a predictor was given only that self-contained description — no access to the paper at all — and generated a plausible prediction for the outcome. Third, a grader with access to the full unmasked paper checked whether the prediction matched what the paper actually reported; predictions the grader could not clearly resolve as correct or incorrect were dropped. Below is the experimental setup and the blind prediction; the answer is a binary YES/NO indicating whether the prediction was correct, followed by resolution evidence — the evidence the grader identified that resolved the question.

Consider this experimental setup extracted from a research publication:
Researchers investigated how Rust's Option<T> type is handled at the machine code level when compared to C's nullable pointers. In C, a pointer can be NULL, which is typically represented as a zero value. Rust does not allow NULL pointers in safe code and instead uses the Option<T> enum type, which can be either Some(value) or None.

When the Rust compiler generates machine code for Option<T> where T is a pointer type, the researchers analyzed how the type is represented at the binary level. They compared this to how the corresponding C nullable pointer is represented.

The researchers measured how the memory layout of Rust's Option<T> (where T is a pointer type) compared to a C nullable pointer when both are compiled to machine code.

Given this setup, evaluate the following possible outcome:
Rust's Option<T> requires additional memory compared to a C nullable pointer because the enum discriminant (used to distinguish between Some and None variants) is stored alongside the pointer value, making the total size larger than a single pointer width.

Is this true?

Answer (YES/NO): NO